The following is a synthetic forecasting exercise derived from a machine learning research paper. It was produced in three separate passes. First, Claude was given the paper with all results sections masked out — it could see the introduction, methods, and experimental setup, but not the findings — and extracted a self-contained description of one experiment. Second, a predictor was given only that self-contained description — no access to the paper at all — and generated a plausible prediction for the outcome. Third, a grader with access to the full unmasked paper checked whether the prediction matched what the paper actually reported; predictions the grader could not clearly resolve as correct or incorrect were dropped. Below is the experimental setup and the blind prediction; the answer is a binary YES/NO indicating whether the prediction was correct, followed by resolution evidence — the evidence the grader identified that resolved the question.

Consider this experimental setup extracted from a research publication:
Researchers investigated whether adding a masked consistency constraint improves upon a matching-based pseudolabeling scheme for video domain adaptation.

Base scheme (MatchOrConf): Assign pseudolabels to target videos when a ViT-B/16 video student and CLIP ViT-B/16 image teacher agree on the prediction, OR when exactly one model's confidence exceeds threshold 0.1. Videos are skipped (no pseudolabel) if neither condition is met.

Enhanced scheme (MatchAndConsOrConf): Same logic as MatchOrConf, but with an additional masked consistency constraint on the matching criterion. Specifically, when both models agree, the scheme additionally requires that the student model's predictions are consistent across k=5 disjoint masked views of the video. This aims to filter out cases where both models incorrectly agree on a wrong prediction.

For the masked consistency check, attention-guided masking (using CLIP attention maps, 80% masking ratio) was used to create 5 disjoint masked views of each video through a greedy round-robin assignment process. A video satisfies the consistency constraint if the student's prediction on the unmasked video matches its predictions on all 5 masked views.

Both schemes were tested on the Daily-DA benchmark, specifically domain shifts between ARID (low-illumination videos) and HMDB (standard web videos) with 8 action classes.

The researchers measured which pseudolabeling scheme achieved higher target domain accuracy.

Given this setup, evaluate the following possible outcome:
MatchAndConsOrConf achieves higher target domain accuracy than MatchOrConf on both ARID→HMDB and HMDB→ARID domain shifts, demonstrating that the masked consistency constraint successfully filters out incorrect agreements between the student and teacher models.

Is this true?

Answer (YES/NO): NO